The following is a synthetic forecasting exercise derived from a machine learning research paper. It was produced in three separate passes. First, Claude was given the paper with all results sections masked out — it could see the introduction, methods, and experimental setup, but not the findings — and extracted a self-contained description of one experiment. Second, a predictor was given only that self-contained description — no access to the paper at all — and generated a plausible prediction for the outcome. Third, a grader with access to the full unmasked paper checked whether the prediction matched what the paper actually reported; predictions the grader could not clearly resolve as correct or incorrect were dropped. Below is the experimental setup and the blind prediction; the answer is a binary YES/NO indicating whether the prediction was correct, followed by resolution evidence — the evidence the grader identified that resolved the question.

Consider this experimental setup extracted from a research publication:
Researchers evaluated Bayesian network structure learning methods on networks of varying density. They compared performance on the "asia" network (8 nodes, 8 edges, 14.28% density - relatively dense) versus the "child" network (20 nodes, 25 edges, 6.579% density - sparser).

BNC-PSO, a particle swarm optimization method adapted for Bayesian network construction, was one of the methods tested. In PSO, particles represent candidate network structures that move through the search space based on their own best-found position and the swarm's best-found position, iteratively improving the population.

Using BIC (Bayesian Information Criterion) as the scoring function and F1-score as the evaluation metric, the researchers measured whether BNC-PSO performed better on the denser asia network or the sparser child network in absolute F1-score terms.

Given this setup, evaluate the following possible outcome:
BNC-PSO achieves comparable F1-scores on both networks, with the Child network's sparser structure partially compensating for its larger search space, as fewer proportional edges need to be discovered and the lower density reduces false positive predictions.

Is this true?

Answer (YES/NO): NO